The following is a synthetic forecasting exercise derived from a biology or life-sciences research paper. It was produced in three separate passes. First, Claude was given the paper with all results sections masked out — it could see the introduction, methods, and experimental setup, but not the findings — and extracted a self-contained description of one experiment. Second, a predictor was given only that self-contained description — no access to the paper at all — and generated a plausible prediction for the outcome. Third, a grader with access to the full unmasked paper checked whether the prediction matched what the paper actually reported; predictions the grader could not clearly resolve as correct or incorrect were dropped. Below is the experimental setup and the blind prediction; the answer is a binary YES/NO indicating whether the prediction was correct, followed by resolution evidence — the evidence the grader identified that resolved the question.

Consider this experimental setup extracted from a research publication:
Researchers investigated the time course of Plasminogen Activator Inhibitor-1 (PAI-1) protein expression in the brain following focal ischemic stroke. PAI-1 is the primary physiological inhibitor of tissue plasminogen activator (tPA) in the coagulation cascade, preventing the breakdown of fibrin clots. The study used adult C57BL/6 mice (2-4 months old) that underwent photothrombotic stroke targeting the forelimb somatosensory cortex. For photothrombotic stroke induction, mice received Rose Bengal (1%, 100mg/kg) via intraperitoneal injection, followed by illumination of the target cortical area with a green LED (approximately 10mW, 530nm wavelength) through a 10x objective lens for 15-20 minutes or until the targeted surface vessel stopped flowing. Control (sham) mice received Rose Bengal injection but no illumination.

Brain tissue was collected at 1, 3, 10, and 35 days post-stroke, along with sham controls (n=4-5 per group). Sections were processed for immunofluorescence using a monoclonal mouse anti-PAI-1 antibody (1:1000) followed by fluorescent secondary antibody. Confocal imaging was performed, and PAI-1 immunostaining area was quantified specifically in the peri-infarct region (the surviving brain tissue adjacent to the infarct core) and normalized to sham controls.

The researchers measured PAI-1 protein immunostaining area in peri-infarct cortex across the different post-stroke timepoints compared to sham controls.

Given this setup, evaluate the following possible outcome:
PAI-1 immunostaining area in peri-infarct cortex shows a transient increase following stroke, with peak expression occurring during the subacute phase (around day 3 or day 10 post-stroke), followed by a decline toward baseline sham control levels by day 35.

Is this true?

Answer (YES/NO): YES